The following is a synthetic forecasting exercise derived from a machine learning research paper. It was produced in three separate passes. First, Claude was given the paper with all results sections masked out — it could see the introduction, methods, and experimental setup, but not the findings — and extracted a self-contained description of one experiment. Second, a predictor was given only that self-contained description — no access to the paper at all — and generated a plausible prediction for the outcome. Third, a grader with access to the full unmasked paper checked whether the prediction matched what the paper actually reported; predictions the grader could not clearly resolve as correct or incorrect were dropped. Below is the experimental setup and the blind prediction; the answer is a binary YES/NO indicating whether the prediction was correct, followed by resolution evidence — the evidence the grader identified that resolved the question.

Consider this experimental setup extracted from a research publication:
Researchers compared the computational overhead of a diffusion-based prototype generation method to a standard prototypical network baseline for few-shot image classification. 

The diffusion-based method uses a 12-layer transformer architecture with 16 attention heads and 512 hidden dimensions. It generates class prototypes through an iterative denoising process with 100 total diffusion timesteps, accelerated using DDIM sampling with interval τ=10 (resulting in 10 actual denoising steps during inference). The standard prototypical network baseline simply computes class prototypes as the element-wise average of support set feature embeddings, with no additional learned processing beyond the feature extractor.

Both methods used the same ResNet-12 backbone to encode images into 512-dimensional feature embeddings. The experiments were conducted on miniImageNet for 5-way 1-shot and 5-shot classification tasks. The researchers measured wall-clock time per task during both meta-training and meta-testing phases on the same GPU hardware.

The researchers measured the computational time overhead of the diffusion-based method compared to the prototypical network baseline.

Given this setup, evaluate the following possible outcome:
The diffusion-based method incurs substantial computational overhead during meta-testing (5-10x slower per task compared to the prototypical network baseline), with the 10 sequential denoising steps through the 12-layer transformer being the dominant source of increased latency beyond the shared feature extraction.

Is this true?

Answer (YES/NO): NO